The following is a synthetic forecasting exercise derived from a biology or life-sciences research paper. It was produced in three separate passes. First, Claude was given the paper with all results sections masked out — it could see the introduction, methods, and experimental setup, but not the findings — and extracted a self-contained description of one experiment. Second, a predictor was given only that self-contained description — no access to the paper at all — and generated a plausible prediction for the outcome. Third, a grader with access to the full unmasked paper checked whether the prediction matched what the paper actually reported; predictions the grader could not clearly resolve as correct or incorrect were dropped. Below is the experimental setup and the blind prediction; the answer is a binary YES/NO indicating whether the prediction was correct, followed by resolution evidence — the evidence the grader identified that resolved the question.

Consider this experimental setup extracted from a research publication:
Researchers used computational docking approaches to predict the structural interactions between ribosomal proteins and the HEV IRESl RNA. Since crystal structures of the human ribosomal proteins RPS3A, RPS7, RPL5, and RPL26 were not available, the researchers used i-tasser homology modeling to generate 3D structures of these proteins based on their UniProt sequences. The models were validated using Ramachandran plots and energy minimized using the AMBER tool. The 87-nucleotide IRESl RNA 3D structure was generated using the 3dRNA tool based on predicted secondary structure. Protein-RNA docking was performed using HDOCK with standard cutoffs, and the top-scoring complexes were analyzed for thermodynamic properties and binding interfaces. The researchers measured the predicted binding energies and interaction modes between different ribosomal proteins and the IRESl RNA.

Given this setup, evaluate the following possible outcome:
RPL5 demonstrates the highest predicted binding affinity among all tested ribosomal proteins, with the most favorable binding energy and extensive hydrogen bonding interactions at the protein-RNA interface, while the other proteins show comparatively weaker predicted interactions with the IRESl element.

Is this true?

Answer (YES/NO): YES